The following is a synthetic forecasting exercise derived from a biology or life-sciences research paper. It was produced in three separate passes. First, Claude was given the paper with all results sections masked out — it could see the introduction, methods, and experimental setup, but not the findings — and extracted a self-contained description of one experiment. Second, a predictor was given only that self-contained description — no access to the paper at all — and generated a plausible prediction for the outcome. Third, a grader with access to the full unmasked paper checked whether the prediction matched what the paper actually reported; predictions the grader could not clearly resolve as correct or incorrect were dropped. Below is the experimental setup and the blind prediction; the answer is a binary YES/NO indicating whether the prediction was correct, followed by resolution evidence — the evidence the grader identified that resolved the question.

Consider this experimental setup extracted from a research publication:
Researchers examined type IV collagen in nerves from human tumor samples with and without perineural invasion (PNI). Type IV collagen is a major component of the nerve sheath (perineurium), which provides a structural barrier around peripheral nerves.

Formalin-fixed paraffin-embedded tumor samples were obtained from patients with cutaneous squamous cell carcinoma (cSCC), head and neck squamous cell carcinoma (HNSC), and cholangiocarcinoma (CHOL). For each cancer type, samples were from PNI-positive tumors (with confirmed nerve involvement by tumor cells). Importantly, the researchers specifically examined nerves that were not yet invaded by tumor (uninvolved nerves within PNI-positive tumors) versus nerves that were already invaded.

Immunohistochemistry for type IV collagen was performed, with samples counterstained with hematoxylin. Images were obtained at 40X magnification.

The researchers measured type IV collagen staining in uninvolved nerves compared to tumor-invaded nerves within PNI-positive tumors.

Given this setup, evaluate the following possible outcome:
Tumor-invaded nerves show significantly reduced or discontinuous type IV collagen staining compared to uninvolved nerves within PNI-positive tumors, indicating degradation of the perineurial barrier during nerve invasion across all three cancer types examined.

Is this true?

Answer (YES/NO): YES